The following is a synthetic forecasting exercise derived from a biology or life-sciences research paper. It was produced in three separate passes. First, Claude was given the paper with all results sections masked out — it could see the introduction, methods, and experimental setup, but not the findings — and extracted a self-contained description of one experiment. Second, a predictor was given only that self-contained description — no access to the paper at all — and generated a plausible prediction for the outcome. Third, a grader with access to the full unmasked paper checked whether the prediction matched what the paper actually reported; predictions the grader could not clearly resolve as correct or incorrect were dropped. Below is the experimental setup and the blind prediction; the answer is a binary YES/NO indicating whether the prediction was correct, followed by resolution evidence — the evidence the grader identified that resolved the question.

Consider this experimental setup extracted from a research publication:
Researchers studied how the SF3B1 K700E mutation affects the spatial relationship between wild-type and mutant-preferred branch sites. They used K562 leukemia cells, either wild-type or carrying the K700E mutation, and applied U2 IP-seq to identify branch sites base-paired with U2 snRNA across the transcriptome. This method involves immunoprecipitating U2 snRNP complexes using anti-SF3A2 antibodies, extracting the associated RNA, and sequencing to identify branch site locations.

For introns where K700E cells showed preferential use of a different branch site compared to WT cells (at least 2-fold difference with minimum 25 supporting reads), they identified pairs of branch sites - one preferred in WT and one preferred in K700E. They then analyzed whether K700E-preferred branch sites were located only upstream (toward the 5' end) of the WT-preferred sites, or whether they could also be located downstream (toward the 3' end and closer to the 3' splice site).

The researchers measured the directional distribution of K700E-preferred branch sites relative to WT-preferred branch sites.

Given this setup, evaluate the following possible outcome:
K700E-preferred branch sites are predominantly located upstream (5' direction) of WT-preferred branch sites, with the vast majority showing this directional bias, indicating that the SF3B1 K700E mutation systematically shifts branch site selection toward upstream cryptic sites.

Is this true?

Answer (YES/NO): NO